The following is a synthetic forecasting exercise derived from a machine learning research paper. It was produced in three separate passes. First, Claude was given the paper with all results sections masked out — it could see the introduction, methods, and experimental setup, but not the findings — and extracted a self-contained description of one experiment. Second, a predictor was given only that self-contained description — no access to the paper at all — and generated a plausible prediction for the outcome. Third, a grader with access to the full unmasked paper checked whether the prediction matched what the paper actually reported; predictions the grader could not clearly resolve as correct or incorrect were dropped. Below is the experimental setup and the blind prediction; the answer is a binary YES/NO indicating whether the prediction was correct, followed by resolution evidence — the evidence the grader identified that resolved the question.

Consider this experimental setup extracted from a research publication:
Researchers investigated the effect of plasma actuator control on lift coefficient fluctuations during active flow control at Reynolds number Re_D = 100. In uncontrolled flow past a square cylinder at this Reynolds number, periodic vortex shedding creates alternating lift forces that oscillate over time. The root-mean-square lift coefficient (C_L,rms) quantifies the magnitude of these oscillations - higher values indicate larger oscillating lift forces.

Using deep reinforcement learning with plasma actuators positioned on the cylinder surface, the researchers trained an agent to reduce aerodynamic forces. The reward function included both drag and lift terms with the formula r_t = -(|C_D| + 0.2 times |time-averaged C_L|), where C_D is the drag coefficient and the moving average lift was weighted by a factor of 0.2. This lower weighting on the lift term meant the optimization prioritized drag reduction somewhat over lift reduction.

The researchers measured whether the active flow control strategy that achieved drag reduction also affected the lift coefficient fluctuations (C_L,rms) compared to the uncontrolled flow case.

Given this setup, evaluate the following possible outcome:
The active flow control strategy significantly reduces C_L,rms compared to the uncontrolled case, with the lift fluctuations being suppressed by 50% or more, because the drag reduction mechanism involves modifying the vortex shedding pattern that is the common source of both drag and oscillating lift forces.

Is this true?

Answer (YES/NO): YES